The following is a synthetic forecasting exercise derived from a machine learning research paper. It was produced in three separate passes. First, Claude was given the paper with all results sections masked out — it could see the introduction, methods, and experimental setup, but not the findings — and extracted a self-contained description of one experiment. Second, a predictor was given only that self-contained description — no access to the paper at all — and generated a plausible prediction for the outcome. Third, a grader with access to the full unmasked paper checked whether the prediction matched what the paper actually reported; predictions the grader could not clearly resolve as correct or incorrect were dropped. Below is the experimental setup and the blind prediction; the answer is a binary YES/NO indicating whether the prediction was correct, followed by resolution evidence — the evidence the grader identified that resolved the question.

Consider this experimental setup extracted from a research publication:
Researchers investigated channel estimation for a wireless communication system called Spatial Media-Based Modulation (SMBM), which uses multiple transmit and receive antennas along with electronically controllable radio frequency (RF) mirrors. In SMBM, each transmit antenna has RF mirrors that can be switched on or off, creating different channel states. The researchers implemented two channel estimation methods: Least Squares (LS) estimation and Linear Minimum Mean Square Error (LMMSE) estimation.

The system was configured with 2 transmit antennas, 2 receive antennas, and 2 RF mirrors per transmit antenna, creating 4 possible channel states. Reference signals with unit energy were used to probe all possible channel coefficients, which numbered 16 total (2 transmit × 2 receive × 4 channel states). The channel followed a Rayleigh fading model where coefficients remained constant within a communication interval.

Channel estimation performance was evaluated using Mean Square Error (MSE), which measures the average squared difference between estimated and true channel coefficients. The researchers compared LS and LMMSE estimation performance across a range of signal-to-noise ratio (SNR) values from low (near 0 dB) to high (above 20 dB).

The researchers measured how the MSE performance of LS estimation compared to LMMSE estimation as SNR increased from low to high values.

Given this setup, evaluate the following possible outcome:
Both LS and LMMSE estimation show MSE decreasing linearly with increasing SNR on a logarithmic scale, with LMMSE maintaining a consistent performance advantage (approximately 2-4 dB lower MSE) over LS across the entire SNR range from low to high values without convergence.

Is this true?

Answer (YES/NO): NO